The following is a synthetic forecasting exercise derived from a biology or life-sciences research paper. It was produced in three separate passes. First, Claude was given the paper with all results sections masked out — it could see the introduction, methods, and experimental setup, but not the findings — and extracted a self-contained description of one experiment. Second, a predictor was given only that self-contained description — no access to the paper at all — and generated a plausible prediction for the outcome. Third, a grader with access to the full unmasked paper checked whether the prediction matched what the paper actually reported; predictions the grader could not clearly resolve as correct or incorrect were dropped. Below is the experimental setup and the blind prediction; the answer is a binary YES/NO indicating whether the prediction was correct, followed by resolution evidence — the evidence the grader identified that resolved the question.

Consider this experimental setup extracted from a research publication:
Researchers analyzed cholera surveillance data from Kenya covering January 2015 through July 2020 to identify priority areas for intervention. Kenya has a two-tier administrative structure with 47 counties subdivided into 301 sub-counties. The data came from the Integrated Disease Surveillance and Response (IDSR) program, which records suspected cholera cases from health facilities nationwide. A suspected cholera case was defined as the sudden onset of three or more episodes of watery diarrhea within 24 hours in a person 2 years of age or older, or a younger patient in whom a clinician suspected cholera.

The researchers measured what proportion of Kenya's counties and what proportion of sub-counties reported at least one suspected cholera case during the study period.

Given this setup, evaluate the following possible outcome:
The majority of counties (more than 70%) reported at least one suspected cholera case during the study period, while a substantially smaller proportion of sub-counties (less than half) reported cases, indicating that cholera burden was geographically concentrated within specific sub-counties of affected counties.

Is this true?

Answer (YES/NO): NO